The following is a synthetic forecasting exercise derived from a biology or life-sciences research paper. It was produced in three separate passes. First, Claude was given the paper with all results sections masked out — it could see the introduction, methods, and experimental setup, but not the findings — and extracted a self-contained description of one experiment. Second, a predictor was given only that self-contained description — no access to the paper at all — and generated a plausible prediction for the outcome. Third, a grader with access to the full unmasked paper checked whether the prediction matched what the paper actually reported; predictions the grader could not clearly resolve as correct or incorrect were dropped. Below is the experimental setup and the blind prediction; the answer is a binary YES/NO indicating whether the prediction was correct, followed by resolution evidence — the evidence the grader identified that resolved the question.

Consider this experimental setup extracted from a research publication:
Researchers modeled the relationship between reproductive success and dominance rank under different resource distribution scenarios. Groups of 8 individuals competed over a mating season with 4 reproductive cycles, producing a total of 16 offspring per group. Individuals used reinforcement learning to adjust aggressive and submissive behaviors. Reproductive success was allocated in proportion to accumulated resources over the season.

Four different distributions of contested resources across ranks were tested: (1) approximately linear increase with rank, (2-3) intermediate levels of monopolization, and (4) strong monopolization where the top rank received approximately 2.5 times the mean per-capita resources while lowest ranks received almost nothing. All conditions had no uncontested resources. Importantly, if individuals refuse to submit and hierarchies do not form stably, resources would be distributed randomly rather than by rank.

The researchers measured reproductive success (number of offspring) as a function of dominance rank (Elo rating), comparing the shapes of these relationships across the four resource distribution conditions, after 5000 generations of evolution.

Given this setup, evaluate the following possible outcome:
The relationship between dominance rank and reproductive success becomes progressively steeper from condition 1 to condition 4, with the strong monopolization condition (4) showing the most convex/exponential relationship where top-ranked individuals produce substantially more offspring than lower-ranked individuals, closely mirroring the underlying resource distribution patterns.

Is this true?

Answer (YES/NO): YES